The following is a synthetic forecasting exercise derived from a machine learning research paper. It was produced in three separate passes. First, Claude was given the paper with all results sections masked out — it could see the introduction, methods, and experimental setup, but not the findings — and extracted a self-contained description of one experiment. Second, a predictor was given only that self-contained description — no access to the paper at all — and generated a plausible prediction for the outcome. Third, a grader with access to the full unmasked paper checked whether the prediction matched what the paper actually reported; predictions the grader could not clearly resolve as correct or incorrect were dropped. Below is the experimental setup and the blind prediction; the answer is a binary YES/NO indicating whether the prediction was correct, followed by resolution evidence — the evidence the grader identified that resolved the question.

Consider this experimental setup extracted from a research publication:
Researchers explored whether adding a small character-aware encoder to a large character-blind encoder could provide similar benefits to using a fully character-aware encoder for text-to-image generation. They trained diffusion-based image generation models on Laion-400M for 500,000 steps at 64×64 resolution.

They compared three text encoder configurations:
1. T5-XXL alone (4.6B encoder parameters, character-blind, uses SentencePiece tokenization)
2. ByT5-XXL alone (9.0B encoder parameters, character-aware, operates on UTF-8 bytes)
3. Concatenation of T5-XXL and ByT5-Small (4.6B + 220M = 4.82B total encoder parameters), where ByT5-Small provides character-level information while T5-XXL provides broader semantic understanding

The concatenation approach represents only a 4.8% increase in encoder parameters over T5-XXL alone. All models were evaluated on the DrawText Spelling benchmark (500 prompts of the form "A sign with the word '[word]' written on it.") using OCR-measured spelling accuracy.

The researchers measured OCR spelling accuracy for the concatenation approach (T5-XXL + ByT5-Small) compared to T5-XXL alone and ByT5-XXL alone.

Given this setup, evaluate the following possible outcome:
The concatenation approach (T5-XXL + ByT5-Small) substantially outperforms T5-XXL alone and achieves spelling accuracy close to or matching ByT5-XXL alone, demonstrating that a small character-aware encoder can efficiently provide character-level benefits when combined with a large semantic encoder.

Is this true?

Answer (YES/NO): YES